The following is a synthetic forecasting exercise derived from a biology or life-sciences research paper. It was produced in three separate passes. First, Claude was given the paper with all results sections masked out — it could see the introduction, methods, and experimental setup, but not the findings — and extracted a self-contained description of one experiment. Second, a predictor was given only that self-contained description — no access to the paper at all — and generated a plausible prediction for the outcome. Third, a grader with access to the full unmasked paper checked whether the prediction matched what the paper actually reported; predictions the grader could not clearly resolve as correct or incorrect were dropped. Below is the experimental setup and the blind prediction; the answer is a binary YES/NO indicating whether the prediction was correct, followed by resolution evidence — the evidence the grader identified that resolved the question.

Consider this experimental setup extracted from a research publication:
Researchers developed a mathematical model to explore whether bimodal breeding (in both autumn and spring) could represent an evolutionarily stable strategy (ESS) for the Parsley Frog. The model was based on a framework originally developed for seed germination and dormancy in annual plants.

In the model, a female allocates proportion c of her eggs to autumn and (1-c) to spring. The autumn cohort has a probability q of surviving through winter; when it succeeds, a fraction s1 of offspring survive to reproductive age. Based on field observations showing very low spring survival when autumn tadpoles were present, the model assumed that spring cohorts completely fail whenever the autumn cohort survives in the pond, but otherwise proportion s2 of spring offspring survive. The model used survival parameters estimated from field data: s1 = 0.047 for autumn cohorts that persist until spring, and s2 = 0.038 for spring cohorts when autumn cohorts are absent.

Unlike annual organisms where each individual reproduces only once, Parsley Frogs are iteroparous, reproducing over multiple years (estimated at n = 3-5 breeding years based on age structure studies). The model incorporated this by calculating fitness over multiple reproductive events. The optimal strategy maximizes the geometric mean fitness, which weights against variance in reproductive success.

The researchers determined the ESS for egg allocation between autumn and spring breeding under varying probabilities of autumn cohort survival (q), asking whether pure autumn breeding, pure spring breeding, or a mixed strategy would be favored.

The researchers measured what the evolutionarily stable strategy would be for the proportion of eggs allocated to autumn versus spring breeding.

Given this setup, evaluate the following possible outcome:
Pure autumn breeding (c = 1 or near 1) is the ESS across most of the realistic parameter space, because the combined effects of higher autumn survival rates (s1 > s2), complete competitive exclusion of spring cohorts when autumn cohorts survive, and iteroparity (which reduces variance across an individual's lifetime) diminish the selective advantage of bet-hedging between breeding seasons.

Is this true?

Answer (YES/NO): NO